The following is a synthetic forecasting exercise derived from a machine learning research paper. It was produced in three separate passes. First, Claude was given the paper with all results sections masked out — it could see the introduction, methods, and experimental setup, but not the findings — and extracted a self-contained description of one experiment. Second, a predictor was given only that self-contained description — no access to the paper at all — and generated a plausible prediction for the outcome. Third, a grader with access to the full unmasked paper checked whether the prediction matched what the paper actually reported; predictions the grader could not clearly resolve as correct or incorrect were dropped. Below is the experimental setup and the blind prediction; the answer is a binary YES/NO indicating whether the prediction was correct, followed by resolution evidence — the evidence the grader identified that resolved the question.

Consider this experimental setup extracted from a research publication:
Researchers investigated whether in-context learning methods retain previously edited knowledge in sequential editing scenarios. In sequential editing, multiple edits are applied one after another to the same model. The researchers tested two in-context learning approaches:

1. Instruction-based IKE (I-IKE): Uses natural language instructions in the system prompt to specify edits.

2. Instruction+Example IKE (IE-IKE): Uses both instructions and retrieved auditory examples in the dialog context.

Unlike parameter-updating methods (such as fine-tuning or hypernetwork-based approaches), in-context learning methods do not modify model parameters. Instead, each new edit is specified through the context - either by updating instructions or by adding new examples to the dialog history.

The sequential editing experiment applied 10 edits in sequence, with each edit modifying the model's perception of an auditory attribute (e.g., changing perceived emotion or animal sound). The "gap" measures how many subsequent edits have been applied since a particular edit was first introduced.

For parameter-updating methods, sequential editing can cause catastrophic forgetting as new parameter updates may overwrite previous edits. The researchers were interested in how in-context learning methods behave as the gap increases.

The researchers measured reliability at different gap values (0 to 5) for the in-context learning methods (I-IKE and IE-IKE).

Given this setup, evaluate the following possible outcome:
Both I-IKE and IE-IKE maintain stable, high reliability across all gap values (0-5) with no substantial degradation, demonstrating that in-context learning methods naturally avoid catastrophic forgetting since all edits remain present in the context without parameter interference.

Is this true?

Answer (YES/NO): NO